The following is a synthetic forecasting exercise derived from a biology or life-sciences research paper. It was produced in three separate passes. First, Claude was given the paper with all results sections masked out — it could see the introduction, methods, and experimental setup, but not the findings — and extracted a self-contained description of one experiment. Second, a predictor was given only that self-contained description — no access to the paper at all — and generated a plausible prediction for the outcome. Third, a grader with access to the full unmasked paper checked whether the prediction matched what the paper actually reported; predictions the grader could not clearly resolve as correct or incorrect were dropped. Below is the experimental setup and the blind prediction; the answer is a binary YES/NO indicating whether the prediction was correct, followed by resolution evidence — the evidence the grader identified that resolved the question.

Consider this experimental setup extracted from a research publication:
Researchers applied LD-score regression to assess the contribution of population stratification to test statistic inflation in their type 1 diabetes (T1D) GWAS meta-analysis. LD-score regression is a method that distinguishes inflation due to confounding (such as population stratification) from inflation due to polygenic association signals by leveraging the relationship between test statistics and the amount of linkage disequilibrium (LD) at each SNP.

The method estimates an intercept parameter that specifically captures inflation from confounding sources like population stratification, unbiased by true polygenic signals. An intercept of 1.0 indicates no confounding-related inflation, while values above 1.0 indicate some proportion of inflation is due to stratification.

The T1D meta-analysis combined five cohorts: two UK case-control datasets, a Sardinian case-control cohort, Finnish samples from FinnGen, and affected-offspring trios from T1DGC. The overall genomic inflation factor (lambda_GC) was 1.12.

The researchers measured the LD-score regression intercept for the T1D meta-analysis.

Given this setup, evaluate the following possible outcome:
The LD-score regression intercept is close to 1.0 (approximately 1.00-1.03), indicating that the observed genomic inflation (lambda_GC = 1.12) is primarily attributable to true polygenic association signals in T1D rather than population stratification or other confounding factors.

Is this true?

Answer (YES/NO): YES